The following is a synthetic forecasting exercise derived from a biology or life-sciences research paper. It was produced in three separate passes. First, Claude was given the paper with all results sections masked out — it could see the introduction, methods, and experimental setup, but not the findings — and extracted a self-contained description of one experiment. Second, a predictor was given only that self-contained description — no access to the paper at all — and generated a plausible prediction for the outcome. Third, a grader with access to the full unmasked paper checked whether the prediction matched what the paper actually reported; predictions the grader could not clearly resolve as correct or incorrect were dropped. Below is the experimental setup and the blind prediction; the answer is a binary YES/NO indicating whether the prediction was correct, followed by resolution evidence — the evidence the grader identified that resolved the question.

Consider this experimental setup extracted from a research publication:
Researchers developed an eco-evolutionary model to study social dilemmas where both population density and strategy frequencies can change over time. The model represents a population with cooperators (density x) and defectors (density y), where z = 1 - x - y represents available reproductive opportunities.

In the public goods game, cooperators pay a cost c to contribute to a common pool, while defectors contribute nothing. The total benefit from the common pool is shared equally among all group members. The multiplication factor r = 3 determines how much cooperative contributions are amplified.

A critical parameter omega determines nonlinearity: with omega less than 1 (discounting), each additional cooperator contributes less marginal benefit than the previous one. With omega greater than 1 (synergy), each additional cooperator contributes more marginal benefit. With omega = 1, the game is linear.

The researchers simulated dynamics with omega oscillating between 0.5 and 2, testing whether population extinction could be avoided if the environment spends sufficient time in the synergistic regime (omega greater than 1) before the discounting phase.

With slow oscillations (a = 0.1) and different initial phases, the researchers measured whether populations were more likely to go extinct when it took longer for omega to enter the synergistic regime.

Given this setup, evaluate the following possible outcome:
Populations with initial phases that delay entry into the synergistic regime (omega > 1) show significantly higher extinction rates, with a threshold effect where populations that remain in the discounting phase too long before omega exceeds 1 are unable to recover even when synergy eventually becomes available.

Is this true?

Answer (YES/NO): YES